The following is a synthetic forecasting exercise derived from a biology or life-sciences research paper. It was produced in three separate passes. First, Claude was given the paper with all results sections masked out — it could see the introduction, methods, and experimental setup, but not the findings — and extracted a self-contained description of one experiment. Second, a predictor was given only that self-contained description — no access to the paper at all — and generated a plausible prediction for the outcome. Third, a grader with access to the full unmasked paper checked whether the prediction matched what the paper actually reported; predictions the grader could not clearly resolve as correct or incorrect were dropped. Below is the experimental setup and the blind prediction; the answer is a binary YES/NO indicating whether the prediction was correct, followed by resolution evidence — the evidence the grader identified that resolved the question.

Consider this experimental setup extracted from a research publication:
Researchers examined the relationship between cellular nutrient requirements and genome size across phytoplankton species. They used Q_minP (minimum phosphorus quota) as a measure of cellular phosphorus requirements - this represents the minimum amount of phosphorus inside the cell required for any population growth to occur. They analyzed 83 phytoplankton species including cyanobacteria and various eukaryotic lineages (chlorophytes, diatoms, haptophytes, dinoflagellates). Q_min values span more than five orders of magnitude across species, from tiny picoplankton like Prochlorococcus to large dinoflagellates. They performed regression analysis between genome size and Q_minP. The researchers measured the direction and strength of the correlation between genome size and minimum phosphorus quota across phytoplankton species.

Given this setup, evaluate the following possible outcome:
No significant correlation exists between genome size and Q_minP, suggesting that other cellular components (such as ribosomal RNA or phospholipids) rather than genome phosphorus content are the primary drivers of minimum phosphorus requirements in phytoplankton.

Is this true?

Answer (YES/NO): NO